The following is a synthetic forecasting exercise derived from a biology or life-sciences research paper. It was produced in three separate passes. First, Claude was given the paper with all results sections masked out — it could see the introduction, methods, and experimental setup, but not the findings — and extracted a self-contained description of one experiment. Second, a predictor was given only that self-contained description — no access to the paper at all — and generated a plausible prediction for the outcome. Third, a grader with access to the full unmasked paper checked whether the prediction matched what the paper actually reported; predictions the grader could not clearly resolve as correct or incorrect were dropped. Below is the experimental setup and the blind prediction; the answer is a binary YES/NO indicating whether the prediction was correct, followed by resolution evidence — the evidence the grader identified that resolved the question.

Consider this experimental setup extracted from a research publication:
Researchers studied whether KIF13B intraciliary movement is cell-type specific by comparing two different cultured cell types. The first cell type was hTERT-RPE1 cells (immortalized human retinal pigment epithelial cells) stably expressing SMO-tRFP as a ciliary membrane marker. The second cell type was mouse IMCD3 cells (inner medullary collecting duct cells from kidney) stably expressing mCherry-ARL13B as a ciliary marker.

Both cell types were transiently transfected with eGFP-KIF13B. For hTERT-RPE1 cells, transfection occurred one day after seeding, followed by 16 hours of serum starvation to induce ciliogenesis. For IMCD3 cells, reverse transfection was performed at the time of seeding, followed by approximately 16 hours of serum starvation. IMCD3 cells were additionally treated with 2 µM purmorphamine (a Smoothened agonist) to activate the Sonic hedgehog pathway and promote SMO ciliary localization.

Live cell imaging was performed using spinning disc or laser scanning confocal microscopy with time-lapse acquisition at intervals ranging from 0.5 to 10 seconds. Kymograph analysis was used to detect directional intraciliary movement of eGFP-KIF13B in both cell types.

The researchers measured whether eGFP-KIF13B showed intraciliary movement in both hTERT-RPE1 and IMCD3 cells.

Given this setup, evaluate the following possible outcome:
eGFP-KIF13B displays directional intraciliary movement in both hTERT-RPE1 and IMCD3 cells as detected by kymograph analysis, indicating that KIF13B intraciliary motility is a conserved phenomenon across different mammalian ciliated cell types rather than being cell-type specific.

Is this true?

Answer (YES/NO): NO